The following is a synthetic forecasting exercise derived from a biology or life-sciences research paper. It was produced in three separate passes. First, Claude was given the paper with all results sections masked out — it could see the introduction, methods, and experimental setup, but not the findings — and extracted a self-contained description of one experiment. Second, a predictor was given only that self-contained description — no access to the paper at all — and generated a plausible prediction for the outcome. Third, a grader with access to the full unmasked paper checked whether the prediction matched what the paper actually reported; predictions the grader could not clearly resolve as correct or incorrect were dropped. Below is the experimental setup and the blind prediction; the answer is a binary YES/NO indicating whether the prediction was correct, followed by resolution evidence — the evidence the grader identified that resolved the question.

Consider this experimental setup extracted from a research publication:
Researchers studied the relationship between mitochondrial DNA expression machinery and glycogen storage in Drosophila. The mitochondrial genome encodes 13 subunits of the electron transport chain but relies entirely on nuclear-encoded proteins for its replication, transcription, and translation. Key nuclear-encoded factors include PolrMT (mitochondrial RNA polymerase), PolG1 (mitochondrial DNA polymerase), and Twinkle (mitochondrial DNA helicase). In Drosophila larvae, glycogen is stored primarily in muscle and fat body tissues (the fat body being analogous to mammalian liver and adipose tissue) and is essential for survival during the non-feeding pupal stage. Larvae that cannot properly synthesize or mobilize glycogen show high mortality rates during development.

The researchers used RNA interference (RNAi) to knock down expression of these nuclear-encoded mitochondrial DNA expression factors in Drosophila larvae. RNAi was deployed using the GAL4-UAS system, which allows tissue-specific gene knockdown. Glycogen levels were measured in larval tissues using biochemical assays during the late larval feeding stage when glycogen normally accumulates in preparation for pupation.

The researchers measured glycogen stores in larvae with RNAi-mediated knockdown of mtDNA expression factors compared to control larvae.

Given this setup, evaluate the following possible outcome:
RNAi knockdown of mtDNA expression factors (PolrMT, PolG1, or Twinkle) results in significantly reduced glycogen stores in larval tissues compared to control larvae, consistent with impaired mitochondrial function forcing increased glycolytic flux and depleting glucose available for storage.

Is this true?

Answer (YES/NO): YES